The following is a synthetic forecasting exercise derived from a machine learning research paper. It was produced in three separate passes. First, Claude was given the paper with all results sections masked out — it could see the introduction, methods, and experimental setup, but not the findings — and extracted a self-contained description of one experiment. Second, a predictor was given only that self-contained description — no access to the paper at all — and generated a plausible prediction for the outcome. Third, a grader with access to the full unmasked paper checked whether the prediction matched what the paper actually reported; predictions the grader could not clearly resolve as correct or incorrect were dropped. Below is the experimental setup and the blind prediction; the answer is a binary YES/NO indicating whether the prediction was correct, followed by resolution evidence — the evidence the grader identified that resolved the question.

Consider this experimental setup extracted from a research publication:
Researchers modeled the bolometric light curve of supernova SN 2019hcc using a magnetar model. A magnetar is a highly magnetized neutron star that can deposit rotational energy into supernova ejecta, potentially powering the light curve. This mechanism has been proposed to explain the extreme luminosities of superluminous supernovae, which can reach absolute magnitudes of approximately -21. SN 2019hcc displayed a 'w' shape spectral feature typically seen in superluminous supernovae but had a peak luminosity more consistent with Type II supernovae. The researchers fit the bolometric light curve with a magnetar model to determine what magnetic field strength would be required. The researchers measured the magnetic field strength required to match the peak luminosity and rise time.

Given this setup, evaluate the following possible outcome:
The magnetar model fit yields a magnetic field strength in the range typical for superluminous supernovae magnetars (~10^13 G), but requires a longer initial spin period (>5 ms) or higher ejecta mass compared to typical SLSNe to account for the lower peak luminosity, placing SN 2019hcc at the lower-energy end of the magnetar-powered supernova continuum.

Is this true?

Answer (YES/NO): NO